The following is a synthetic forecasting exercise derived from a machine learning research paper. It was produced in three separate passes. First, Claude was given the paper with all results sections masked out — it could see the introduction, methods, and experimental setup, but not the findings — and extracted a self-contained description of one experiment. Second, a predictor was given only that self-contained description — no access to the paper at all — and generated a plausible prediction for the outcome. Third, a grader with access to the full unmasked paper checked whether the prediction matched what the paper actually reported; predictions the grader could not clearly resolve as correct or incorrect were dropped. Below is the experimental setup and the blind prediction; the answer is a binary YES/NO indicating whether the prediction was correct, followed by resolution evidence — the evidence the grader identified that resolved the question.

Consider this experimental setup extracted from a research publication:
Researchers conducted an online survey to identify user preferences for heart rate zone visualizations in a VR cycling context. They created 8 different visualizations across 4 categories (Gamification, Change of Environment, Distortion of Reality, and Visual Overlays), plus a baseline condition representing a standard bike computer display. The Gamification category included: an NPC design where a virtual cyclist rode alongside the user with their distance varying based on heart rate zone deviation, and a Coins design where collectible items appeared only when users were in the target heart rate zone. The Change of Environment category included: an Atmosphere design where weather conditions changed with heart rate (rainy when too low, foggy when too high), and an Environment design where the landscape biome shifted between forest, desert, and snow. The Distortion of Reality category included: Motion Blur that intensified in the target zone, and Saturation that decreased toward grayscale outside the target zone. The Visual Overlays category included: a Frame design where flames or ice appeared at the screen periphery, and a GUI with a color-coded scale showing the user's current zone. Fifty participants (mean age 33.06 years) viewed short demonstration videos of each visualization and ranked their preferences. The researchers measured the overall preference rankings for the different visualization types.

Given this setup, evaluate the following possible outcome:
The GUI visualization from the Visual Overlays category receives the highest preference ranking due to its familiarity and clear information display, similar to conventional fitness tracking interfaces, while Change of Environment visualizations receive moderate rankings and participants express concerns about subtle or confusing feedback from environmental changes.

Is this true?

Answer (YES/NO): NO